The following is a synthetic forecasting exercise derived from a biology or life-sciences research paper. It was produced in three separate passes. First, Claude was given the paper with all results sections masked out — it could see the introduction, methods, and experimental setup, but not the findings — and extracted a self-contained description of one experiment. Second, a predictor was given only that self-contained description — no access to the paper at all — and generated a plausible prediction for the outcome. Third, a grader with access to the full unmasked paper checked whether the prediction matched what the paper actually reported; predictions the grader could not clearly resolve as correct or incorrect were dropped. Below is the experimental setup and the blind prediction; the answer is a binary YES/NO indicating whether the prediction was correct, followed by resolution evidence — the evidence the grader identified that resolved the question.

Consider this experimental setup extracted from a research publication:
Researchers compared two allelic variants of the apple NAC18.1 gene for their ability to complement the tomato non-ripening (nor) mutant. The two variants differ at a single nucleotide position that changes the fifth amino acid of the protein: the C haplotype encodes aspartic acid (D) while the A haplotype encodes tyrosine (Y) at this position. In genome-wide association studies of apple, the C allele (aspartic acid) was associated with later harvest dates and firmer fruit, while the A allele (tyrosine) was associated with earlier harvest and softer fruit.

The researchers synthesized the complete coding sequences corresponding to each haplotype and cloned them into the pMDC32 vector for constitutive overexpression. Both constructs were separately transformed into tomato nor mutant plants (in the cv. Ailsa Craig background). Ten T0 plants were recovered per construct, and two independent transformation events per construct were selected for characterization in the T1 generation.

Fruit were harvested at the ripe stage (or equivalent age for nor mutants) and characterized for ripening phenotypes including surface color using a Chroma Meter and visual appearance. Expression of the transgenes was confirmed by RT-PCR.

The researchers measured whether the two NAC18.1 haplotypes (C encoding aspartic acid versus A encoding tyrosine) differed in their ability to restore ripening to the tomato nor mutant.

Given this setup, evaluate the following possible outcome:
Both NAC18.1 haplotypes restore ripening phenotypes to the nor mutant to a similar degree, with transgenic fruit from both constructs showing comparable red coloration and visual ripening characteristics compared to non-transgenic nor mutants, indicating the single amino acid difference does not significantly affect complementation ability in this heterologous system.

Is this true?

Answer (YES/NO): YES